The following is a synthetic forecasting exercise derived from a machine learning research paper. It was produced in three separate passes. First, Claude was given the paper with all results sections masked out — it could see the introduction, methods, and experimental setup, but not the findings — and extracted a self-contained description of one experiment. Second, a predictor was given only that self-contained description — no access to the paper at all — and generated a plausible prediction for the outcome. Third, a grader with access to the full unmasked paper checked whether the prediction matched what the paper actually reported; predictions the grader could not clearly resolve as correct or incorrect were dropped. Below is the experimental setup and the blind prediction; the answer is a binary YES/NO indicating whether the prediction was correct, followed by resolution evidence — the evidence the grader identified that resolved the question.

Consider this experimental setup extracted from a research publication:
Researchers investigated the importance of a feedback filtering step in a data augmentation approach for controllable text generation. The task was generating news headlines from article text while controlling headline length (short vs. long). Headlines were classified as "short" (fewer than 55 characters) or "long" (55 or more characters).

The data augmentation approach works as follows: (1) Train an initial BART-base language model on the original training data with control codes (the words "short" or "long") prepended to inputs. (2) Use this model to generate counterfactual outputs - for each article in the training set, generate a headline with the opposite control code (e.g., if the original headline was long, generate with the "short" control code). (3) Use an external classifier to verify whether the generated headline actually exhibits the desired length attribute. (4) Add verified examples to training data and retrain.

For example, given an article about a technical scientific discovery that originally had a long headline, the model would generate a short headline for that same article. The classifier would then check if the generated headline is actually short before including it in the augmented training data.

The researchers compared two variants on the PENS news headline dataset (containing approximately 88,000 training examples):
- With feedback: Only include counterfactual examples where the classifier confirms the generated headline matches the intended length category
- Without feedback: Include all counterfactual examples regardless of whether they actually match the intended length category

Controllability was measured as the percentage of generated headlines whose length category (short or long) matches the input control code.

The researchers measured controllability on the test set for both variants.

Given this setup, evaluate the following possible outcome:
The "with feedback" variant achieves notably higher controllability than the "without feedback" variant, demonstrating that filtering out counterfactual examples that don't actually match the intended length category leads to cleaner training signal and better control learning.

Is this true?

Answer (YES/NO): YES